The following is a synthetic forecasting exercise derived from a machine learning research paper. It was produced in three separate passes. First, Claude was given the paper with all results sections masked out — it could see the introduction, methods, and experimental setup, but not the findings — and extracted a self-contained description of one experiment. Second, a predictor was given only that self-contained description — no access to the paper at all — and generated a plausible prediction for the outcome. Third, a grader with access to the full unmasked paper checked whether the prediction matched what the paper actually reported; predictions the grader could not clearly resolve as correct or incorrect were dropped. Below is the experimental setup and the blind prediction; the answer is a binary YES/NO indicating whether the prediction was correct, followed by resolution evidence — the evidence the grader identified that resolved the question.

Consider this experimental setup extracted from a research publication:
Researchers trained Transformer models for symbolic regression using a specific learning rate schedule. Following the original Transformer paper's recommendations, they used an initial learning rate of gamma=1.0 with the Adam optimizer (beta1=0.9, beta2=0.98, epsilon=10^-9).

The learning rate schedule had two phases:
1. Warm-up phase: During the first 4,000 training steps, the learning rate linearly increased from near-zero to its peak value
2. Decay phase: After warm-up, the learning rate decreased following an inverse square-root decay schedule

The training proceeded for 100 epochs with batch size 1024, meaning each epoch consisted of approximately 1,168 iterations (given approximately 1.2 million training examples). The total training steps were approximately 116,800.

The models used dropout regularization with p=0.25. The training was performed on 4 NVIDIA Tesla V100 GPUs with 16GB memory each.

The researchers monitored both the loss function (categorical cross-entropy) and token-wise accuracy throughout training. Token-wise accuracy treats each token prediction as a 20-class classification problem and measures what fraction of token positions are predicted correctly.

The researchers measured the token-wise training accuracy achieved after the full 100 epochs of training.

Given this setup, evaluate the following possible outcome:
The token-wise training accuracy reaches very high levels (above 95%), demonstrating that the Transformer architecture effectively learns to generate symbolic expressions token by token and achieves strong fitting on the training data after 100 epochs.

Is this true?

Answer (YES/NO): NO